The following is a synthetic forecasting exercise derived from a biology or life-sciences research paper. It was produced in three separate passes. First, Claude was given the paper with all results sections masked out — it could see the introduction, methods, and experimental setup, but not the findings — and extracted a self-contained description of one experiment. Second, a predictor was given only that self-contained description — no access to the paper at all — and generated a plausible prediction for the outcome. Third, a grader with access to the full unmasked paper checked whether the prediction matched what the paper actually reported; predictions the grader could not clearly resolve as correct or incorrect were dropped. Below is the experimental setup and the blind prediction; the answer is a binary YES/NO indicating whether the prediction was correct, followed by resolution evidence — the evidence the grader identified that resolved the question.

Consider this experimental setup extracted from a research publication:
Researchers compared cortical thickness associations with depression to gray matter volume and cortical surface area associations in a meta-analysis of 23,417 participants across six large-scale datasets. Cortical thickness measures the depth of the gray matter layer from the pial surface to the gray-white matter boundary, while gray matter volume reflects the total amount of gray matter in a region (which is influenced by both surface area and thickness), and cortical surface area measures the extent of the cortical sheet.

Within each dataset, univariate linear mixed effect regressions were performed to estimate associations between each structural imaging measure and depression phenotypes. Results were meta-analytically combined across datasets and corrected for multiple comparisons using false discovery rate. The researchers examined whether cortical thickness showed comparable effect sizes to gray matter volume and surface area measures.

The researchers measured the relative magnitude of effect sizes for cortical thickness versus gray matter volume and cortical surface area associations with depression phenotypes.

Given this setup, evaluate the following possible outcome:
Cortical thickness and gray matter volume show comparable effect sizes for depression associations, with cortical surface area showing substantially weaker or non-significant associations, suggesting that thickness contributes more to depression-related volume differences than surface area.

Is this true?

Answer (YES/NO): NO